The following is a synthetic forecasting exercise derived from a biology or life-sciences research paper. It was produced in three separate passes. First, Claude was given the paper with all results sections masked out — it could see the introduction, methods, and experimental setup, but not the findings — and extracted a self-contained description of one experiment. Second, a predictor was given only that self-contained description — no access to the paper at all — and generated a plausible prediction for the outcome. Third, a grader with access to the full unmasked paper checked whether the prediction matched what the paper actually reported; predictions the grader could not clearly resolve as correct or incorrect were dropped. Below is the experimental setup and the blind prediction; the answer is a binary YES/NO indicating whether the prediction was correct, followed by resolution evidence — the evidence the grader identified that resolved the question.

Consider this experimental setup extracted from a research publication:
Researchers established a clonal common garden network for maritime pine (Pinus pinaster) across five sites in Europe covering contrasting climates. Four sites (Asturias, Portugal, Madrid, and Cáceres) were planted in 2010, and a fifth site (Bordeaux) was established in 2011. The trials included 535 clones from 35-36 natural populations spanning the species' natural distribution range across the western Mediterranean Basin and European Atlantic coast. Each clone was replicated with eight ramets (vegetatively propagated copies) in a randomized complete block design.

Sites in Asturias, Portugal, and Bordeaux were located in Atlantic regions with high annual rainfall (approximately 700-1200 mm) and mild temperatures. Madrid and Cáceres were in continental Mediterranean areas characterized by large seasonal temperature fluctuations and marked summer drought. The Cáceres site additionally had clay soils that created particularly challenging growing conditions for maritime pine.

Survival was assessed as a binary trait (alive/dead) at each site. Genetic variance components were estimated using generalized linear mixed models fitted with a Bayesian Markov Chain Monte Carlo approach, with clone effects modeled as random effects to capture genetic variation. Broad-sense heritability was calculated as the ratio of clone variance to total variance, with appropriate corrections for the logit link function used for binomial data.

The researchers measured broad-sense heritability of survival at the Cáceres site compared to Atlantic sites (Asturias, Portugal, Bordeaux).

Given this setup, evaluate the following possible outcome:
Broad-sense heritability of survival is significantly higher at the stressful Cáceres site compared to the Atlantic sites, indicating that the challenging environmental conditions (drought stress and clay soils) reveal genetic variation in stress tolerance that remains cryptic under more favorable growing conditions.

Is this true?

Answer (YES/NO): YES